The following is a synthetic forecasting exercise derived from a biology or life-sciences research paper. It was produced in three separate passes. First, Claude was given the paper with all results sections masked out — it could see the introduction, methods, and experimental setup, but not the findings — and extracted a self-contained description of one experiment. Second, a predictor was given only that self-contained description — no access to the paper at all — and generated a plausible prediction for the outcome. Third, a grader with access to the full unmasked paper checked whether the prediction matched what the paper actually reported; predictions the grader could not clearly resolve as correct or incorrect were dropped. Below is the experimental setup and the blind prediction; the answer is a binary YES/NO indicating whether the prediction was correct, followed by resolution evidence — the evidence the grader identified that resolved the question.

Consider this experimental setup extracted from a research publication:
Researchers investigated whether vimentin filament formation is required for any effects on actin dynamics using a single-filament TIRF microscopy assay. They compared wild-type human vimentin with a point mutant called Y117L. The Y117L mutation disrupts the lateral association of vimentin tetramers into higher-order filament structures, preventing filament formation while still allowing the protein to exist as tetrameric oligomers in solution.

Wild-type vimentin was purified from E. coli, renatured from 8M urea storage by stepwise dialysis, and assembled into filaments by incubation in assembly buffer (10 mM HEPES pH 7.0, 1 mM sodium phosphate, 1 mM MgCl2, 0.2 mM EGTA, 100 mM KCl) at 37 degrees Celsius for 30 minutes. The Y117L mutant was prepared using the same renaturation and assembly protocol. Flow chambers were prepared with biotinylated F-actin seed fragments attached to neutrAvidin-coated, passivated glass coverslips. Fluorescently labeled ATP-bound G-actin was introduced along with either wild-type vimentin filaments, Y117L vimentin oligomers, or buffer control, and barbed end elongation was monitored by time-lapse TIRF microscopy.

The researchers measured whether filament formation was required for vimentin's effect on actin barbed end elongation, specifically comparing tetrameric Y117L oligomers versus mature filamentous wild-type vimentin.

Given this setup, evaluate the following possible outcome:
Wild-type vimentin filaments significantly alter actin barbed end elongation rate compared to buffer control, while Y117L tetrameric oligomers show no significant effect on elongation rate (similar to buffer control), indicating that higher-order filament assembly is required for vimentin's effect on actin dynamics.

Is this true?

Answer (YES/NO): NO